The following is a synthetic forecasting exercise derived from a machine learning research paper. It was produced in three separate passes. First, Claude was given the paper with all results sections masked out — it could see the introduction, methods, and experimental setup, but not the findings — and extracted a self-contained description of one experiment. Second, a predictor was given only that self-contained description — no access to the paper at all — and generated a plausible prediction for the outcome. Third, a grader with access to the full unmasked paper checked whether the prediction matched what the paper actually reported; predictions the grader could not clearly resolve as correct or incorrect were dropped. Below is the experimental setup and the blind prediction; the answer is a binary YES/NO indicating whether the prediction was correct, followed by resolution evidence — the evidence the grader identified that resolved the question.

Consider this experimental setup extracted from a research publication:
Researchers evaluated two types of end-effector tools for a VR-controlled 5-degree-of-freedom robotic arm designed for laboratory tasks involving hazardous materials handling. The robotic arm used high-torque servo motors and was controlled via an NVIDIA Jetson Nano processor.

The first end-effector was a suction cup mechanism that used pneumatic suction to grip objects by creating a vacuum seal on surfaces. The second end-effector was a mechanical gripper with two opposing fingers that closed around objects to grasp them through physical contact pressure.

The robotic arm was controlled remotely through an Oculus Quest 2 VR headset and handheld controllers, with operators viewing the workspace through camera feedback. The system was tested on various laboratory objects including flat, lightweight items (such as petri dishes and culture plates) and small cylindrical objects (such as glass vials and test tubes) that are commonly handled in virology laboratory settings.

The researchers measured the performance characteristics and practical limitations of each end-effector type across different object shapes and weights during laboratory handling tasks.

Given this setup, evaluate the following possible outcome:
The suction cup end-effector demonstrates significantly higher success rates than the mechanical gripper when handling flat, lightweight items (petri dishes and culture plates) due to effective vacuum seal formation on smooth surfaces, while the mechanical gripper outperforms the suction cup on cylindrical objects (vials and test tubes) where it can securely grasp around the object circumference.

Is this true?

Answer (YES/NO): YES